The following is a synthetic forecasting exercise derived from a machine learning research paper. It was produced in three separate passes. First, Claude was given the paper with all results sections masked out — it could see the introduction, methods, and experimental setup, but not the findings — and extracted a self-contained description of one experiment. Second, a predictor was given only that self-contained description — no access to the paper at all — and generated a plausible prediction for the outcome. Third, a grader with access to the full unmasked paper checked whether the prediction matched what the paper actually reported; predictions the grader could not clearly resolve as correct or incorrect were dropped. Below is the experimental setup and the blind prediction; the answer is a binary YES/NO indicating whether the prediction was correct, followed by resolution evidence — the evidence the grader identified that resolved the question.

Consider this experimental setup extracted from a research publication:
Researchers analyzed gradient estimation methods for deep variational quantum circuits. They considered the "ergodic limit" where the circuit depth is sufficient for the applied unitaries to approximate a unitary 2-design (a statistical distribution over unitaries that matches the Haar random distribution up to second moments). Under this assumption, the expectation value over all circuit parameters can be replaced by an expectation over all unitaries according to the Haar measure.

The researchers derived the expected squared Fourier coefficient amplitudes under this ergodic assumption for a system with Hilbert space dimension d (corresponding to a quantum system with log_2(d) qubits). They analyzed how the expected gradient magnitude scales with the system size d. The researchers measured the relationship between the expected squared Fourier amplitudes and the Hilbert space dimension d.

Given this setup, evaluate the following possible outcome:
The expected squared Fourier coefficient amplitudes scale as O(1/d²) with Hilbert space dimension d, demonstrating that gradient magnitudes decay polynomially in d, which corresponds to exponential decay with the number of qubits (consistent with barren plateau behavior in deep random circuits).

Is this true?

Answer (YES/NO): NO